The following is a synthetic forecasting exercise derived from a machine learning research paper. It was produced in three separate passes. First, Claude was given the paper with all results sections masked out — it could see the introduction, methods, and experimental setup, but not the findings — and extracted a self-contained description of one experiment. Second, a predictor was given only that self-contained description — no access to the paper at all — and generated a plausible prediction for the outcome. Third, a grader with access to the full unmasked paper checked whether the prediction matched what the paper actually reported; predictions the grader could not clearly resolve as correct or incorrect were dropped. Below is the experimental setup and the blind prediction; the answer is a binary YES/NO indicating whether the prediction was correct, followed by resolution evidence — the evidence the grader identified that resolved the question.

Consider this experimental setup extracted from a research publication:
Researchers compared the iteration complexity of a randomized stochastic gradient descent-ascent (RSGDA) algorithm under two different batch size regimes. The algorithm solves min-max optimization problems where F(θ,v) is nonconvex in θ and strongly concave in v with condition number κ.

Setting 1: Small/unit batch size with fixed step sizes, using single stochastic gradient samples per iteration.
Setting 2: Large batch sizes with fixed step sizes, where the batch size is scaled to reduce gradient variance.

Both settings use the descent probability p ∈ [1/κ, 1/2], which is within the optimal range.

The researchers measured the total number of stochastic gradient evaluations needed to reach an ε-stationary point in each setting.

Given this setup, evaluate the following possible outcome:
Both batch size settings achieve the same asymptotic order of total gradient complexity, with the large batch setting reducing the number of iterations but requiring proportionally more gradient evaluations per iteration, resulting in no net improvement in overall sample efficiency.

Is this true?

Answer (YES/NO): NO